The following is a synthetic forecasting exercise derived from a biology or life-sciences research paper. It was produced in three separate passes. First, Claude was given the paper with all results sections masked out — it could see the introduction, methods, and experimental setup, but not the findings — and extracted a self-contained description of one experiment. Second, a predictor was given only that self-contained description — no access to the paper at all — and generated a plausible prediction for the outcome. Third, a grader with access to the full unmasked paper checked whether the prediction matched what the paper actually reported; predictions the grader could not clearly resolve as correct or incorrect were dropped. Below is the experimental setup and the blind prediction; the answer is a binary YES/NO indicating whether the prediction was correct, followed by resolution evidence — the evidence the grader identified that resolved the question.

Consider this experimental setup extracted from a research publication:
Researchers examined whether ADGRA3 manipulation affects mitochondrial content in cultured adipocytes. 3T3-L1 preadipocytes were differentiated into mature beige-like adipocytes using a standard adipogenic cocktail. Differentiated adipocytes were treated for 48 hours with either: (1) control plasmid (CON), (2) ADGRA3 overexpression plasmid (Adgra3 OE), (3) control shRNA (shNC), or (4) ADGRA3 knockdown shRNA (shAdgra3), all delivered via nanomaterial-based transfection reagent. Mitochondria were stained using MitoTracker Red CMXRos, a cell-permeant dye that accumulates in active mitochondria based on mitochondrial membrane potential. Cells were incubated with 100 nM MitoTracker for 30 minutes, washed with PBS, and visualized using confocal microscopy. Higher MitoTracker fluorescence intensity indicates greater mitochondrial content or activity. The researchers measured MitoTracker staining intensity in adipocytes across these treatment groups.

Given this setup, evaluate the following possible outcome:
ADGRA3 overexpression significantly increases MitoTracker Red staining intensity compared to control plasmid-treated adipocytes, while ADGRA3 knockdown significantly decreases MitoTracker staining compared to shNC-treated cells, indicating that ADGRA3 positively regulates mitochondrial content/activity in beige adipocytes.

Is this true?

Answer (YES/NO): YES